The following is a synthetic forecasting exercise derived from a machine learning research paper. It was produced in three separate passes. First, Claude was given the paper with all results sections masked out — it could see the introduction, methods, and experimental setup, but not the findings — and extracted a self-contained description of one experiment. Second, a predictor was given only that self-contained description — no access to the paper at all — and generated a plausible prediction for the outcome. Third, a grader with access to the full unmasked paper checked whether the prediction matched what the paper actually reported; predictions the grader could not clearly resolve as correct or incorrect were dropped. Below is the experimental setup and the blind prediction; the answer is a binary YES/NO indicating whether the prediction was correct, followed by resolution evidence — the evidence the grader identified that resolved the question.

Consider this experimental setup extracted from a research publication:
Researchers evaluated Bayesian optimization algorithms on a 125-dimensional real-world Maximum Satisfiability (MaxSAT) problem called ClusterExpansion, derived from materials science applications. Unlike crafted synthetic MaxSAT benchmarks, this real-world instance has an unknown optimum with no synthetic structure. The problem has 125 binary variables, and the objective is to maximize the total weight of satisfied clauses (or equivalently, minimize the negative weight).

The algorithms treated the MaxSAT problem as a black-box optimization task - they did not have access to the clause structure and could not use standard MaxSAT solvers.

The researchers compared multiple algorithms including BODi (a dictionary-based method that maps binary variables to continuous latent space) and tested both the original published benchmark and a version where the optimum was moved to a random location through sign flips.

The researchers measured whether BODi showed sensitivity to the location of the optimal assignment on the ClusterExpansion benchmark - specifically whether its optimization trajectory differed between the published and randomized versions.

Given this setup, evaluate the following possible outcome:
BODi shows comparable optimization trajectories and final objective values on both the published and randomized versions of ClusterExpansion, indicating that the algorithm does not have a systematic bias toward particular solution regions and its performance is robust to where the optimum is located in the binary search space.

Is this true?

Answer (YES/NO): NO